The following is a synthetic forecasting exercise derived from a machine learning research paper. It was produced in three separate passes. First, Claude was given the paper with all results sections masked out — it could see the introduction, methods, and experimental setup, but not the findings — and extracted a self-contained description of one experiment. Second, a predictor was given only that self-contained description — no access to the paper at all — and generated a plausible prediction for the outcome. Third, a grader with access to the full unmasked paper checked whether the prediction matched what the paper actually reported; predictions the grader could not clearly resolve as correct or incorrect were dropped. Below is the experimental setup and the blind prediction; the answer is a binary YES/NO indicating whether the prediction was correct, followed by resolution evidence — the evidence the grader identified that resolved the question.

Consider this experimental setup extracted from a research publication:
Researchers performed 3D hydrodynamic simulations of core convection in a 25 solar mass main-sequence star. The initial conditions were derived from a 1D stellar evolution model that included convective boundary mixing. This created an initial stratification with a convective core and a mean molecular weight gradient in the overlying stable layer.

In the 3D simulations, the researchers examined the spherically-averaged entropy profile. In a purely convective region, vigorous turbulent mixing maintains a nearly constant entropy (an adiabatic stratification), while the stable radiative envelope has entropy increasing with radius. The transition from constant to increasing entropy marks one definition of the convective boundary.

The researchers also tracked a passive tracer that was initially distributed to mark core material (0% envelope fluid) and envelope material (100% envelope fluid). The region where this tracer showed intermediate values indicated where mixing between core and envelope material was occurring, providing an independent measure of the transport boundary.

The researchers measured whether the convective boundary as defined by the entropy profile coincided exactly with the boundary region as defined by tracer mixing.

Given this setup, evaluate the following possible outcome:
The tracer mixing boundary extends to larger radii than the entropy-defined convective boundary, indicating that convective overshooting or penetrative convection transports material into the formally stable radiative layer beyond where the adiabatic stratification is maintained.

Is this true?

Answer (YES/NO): NO